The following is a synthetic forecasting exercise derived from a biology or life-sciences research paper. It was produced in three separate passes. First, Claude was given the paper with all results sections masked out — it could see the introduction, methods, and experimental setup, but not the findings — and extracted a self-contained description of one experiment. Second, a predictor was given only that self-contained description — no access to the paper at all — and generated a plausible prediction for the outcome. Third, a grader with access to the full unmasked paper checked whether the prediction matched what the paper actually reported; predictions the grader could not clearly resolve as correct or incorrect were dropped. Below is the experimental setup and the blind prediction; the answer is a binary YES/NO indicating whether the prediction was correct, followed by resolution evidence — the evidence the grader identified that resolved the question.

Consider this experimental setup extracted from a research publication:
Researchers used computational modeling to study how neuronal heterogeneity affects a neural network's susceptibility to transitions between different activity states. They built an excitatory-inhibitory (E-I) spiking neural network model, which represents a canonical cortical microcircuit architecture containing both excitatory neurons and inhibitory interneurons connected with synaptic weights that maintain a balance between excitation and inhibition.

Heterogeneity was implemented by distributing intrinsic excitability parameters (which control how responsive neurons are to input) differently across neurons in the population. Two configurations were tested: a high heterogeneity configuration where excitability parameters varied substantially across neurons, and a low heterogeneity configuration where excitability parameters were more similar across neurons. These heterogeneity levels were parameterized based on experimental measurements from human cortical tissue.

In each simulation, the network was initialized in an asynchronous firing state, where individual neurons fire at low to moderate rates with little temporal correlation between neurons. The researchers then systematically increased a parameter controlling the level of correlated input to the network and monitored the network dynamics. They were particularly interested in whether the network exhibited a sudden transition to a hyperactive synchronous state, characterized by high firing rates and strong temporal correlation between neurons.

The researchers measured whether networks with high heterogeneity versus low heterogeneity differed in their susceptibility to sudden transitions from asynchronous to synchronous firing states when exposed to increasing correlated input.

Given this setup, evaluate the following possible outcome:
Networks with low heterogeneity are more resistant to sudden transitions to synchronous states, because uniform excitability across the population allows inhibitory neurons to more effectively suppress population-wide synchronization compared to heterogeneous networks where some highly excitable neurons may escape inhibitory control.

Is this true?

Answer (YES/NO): NO